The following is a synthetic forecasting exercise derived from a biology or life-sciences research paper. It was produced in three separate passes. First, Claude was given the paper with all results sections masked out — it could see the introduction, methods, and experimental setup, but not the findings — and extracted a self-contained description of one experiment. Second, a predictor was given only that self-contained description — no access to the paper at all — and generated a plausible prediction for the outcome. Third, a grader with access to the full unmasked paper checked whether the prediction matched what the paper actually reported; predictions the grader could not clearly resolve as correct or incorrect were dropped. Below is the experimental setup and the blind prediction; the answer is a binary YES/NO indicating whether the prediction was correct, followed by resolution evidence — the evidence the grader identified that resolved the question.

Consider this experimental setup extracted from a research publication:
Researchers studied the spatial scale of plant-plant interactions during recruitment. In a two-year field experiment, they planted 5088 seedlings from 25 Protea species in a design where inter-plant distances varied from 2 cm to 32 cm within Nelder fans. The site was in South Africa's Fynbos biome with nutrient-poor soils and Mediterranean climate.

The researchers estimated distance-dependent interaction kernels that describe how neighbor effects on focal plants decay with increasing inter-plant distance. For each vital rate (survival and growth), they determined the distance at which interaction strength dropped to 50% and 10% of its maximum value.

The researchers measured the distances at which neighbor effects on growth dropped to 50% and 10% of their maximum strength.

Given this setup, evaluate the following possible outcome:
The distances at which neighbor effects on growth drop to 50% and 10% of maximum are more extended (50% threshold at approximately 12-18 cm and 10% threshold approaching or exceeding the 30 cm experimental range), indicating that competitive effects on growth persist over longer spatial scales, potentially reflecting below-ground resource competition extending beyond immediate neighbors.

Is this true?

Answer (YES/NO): NO